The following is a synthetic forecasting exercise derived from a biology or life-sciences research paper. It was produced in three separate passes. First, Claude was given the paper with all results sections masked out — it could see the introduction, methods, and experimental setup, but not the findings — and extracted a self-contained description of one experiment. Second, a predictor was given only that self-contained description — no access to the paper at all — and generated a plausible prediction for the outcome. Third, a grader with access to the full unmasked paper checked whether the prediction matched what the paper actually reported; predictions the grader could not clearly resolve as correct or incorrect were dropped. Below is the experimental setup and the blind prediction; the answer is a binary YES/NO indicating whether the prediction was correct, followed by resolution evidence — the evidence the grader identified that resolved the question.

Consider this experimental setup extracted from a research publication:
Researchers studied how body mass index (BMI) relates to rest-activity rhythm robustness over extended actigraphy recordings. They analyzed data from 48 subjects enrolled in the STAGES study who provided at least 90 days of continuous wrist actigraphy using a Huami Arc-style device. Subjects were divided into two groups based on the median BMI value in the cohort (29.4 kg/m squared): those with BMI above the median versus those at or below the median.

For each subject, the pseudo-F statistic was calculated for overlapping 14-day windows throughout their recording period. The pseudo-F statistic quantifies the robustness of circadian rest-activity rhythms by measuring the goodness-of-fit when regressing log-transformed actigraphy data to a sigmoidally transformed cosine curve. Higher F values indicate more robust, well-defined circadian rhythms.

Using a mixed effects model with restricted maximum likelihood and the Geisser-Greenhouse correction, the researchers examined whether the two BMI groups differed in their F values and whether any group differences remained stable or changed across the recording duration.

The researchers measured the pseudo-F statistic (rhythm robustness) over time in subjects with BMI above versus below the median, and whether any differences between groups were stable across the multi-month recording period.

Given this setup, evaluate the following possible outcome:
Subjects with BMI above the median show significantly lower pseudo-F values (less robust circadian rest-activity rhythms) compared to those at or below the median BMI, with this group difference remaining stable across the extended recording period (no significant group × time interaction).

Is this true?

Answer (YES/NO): NO